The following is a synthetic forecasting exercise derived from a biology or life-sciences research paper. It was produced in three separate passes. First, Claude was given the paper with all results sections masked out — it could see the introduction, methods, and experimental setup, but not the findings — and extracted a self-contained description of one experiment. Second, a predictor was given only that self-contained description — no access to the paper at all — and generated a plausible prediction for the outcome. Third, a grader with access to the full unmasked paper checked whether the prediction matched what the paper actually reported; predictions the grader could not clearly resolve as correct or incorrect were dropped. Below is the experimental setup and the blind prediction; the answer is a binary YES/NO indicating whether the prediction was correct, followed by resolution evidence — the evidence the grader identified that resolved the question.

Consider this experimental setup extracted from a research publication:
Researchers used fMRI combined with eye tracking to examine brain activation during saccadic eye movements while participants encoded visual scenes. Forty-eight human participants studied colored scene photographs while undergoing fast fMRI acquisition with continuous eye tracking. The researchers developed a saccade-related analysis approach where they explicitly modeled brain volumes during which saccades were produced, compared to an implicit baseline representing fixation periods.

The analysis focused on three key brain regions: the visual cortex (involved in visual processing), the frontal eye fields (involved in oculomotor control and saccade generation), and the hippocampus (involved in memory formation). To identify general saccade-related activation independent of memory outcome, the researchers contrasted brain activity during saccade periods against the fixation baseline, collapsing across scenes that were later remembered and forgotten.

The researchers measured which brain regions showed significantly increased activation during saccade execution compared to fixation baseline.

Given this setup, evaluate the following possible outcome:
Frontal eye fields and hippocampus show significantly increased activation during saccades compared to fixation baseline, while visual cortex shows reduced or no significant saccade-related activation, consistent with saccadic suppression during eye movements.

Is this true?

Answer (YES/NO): NO